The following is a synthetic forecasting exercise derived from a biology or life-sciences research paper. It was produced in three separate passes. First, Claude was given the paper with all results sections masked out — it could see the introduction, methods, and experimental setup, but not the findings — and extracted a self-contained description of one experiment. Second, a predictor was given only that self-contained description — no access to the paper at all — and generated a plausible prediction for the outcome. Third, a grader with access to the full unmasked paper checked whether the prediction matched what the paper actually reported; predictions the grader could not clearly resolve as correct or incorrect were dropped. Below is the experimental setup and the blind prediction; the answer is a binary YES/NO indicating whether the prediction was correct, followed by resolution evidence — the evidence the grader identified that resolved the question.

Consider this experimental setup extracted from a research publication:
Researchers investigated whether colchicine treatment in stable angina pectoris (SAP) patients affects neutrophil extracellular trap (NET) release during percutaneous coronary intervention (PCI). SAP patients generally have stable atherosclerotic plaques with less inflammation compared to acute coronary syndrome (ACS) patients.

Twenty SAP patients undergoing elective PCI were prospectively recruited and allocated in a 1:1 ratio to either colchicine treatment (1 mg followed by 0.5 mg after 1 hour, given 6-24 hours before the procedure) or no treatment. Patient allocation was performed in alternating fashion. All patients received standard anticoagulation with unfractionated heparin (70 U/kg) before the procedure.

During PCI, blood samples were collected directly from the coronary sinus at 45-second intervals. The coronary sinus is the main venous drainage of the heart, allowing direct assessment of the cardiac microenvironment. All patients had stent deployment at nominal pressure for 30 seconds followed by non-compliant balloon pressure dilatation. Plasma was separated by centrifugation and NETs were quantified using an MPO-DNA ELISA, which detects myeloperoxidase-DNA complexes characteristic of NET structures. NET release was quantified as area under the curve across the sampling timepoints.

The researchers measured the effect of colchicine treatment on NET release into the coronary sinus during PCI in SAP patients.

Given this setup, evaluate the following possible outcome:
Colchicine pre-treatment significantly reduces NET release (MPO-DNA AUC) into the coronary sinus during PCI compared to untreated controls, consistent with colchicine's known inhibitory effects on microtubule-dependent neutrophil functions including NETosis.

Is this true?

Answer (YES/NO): NO